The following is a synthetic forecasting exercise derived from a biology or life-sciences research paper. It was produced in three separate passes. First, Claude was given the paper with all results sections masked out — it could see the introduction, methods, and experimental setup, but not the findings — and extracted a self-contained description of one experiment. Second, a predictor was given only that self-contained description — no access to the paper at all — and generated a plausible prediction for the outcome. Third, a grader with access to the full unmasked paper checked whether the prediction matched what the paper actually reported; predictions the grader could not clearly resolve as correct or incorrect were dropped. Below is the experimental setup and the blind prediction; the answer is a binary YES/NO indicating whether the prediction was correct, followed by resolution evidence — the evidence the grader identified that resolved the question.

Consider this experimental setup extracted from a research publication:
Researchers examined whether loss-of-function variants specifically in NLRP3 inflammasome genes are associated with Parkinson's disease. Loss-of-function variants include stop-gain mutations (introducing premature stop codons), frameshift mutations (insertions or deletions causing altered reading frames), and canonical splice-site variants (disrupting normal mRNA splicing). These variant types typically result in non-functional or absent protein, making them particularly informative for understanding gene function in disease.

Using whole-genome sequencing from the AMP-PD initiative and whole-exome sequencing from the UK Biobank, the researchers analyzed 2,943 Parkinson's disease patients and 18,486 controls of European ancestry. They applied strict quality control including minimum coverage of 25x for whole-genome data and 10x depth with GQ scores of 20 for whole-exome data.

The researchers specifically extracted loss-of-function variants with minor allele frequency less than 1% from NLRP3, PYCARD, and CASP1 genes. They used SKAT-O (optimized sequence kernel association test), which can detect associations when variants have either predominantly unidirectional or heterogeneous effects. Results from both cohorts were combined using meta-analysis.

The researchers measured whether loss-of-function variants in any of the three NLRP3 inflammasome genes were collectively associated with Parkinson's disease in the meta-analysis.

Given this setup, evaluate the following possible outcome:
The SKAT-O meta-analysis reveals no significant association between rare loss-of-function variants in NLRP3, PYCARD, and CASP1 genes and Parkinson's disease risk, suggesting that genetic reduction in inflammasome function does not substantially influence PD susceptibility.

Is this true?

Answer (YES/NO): YES